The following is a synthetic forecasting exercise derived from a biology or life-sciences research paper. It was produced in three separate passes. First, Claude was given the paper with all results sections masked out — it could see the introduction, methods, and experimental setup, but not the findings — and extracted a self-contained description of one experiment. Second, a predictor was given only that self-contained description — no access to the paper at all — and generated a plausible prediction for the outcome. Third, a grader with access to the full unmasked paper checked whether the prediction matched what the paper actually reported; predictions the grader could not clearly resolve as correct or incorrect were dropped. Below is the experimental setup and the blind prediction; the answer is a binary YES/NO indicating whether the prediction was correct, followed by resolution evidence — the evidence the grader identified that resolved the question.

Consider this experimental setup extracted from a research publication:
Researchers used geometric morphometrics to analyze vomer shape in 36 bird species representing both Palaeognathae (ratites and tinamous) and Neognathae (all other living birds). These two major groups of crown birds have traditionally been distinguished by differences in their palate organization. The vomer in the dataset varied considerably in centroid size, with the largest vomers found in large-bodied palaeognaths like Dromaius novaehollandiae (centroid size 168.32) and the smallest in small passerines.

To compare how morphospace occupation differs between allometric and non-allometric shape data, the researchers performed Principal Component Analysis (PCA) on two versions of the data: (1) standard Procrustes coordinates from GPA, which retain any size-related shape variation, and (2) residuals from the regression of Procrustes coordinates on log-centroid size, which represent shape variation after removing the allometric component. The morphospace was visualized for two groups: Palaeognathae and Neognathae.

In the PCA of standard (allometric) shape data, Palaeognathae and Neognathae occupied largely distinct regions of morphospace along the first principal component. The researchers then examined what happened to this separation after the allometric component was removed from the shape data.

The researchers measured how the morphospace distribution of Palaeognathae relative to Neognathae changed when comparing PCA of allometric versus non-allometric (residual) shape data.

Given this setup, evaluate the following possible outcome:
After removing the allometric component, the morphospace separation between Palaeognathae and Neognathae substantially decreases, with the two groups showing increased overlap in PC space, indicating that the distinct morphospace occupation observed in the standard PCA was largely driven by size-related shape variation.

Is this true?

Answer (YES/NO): YES